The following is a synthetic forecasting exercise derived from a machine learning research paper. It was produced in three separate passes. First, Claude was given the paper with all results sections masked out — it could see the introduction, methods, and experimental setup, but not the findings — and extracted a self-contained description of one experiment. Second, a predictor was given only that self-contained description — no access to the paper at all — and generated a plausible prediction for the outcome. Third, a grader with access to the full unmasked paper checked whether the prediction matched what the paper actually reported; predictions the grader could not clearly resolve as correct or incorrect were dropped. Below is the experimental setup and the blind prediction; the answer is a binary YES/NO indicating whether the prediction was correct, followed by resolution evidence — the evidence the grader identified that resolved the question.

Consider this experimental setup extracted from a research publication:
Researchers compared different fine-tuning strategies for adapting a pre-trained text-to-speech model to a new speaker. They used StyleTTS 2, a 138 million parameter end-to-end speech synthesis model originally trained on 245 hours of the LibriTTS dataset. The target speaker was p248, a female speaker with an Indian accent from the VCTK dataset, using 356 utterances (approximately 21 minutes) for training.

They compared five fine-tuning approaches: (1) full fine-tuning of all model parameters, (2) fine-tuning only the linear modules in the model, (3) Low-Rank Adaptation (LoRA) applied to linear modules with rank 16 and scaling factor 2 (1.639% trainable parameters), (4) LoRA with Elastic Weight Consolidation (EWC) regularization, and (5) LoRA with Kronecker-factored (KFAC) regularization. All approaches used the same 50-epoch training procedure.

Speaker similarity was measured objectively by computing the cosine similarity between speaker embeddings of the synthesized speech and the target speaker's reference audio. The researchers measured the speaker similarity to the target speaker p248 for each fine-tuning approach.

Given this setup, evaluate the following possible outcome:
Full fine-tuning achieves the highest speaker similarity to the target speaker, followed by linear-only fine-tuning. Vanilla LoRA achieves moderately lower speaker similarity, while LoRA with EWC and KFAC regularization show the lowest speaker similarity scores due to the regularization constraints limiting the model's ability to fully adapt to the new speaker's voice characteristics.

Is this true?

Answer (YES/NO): NO